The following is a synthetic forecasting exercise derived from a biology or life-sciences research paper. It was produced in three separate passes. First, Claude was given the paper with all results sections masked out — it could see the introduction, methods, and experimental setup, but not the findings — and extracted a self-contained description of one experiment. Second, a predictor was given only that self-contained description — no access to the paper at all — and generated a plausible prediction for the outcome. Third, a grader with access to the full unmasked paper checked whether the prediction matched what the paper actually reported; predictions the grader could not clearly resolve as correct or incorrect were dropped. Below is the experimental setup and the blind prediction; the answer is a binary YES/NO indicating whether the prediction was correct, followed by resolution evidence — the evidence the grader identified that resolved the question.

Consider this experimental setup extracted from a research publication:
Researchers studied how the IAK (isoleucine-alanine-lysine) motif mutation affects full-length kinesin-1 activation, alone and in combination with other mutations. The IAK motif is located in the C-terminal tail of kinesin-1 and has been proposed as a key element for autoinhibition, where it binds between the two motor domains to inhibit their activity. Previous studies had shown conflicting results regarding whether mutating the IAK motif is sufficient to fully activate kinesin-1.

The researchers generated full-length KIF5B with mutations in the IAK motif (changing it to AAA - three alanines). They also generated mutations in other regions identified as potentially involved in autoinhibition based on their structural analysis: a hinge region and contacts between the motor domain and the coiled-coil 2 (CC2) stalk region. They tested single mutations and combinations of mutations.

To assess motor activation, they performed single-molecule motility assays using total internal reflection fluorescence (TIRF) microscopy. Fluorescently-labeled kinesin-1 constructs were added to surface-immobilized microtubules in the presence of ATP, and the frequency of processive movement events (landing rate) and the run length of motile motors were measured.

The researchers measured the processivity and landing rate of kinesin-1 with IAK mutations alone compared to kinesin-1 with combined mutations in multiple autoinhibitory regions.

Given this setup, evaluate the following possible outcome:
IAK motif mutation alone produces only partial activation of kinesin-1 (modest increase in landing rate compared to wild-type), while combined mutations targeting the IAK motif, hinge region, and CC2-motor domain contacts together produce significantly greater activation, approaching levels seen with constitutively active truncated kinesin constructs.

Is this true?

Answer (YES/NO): NO